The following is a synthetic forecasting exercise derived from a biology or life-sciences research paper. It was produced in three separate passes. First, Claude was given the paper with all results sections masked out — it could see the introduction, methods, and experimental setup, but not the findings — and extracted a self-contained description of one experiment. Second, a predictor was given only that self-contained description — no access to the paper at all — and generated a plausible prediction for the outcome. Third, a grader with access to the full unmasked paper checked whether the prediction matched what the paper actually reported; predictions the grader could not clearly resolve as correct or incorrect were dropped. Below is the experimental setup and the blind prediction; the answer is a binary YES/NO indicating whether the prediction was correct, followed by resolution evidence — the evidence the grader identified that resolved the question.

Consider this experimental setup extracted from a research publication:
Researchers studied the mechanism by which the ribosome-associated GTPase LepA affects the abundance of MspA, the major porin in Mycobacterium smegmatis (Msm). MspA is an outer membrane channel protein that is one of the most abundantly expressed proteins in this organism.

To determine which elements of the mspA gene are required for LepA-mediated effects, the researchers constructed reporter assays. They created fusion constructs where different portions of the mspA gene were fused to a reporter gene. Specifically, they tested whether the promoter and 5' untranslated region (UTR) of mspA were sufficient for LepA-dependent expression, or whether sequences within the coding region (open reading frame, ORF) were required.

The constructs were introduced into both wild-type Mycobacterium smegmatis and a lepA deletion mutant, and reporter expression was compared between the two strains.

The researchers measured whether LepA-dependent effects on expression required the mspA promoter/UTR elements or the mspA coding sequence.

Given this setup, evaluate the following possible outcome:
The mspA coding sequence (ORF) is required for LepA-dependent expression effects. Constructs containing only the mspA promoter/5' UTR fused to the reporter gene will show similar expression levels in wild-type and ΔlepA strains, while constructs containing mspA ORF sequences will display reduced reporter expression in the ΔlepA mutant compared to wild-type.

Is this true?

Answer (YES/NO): YES